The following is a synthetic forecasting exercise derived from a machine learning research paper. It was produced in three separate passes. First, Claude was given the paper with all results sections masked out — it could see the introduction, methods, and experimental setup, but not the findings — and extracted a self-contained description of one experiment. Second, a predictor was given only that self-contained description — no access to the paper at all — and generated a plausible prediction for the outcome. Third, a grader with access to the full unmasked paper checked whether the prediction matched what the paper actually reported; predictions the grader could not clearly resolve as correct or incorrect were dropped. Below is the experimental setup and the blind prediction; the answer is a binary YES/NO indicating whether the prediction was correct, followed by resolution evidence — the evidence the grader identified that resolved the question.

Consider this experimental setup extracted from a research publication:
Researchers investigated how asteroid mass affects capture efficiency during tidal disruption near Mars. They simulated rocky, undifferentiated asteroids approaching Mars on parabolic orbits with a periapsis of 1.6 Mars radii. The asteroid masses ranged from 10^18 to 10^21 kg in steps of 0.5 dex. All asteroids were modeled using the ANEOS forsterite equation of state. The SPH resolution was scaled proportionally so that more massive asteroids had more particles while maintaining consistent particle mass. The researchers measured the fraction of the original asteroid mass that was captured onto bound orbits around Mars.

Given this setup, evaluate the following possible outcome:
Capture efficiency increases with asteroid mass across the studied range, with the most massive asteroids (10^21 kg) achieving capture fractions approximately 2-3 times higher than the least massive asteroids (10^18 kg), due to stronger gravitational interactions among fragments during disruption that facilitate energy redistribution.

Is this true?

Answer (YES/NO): NO